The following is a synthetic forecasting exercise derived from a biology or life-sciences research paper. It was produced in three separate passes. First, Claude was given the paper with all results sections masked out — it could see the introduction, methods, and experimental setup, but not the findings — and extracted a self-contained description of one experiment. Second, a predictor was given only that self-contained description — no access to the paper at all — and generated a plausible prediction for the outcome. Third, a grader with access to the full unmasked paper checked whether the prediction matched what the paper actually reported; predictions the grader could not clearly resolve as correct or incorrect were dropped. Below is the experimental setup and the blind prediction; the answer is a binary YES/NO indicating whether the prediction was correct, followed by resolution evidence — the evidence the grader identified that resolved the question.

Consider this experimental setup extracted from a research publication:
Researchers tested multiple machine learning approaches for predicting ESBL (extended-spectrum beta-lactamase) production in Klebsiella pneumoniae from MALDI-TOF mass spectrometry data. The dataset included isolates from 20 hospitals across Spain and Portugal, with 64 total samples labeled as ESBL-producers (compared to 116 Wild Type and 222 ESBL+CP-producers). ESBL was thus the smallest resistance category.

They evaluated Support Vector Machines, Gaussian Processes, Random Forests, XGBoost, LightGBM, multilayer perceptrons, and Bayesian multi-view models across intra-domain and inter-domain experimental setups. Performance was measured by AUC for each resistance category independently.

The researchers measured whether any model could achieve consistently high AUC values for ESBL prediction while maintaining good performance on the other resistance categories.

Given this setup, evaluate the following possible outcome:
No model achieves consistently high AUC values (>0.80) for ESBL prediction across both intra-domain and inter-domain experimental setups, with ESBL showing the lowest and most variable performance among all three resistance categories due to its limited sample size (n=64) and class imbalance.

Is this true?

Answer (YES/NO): YES